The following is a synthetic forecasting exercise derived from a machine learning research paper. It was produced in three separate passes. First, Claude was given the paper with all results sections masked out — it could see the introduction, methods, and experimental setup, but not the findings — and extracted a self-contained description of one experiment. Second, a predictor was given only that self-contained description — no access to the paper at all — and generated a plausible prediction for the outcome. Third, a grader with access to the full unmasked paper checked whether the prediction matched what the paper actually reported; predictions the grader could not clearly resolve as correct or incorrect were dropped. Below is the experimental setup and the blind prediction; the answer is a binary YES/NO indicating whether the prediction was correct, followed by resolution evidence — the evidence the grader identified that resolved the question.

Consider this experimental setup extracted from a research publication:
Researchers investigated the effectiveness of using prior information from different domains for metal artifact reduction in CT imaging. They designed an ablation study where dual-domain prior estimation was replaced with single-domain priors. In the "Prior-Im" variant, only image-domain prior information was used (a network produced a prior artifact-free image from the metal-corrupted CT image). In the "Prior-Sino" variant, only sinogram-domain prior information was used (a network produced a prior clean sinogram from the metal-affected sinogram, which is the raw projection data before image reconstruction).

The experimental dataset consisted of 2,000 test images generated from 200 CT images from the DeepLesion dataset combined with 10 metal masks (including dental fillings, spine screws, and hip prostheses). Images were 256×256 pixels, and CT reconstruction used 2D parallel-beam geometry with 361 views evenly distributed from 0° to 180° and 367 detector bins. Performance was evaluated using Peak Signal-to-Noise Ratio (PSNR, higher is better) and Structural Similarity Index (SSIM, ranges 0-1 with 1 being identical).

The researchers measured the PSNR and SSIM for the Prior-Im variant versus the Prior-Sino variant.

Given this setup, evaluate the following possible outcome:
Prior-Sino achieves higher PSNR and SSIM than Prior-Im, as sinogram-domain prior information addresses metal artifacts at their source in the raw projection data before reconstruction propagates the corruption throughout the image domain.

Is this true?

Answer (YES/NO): NO